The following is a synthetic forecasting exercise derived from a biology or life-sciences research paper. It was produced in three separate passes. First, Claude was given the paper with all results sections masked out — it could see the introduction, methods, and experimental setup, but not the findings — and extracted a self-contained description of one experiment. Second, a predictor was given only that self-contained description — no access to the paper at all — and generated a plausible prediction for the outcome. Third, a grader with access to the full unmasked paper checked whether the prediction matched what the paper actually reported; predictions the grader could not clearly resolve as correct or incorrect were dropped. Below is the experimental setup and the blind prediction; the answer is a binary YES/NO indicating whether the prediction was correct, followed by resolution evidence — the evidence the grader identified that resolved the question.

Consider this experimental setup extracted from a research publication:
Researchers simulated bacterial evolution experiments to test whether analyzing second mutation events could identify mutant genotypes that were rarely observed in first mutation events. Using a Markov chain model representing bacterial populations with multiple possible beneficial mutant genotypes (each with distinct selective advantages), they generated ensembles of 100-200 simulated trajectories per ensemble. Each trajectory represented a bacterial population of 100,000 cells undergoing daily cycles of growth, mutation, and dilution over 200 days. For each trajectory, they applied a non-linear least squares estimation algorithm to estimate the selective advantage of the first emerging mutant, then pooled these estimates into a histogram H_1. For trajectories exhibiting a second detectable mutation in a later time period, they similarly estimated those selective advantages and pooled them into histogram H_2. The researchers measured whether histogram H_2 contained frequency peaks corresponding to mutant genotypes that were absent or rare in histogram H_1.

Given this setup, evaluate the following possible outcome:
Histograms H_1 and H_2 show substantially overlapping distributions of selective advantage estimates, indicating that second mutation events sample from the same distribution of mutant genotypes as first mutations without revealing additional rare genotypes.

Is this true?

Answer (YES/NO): NO